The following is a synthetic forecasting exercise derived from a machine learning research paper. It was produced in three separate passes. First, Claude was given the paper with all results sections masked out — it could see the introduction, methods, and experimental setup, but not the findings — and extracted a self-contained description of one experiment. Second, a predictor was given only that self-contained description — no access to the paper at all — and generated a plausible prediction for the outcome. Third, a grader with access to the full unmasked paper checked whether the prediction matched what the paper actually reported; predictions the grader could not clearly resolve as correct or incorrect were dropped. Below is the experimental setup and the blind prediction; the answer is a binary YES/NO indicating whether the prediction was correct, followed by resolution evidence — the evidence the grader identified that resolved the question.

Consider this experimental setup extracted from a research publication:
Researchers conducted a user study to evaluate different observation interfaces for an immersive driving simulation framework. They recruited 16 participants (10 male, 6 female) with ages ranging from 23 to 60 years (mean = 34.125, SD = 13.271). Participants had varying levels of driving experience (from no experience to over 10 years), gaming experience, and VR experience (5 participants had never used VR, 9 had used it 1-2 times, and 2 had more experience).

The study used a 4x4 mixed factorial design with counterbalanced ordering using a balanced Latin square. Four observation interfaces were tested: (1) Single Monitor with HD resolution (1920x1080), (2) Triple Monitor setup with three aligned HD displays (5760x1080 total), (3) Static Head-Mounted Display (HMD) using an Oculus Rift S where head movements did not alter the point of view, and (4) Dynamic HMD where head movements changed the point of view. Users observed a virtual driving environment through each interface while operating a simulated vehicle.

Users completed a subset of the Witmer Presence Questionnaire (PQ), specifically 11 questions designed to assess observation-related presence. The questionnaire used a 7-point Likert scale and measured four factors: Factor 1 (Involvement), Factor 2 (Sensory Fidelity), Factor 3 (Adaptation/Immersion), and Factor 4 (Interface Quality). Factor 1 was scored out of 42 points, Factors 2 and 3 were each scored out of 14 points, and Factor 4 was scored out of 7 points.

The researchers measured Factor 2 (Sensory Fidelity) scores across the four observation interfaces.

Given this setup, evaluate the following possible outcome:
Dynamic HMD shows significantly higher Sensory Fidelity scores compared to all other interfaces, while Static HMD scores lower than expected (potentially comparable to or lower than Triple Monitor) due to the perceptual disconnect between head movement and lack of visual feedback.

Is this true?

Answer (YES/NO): YES